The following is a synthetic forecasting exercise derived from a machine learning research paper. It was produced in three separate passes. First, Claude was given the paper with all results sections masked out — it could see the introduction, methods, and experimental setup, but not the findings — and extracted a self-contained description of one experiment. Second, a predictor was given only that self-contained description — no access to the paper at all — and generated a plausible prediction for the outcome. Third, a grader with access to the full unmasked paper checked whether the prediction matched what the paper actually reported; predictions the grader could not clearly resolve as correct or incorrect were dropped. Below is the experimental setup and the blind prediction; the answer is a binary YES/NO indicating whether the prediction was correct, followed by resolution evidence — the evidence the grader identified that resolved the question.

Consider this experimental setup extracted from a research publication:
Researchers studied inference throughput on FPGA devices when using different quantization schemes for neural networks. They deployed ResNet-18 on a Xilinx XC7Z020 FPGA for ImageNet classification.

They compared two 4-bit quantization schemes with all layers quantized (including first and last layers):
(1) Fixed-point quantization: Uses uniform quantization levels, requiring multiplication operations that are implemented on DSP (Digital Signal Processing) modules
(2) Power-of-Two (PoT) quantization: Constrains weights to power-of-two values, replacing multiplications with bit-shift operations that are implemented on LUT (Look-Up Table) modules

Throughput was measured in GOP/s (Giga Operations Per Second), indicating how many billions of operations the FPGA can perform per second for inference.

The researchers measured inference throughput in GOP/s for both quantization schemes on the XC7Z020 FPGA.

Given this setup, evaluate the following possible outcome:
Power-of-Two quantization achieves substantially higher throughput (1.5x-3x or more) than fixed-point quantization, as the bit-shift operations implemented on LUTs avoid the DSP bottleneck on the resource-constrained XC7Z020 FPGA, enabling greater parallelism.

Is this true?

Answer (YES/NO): YES